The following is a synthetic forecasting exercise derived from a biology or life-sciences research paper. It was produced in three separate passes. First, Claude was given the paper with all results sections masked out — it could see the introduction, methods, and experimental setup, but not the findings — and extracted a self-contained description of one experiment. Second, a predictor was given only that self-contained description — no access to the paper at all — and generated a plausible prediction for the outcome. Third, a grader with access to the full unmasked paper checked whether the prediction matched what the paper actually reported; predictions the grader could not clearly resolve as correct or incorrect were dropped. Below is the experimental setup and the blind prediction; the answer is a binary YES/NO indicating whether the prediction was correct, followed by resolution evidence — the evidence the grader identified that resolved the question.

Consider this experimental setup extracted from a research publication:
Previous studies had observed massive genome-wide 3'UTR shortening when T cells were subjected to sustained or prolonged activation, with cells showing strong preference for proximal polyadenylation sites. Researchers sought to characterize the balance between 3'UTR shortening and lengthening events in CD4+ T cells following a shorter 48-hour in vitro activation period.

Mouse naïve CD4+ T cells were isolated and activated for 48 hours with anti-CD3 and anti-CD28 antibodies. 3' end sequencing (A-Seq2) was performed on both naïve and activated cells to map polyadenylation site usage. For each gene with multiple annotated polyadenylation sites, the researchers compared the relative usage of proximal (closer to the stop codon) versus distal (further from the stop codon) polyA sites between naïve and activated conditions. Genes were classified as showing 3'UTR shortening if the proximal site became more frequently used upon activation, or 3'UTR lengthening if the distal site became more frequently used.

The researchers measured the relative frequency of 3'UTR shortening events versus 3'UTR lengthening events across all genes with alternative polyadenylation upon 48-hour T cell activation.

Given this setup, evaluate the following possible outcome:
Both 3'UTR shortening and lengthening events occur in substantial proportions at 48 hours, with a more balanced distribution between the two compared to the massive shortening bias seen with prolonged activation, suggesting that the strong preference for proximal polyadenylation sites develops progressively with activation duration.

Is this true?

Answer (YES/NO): YES